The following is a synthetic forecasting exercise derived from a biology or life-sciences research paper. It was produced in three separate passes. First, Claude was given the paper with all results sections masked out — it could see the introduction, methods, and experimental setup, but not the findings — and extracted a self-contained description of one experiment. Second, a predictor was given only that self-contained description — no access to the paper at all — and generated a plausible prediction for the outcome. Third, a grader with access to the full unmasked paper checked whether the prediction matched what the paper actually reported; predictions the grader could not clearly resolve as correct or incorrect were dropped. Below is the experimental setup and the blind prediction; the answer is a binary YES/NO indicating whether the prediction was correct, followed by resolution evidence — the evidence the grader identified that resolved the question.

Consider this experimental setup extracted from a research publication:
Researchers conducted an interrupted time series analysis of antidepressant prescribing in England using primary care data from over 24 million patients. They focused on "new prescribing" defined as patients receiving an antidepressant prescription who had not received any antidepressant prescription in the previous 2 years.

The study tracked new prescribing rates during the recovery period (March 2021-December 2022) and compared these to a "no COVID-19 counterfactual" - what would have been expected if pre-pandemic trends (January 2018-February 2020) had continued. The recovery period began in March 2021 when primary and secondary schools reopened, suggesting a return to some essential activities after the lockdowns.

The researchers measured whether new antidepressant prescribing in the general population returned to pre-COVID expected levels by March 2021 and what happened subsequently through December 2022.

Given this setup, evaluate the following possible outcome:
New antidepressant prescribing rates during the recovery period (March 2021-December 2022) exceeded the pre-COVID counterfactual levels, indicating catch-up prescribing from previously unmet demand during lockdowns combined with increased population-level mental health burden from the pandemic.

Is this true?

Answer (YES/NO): NO